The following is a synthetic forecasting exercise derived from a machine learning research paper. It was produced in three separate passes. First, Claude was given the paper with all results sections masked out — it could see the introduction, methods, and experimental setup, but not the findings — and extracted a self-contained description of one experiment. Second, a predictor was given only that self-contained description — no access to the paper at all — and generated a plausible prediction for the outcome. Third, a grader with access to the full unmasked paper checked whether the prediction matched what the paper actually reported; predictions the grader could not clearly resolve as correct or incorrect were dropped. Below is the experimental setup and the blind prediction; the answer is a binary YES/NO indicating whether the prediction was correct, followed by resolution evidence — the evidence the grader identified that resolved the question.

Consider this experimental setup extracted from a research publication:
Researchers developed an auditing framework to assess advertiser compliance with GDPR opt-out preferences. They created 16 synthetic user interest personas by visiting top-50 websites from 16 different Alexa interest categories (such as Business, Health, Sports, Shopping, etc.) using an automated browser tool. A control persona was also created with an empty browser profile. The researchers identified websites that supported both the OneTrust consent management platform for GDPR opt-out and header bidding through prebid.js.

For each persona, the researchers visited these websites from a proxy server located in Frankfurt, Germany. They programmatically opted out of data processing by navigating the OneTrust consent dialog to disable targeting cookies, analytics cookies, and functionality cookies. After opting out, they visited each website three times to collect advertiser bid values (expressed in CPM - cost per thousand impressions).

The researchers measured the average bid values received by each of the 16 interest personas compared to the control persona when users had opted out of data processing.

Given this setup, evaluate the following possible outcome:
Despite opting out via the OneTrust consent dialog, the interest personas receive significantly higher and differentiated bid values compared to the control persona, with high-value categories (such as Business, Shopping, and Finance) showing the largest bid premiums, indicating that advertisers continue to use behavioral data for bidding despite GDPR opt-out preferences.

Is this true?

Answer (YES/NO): NO